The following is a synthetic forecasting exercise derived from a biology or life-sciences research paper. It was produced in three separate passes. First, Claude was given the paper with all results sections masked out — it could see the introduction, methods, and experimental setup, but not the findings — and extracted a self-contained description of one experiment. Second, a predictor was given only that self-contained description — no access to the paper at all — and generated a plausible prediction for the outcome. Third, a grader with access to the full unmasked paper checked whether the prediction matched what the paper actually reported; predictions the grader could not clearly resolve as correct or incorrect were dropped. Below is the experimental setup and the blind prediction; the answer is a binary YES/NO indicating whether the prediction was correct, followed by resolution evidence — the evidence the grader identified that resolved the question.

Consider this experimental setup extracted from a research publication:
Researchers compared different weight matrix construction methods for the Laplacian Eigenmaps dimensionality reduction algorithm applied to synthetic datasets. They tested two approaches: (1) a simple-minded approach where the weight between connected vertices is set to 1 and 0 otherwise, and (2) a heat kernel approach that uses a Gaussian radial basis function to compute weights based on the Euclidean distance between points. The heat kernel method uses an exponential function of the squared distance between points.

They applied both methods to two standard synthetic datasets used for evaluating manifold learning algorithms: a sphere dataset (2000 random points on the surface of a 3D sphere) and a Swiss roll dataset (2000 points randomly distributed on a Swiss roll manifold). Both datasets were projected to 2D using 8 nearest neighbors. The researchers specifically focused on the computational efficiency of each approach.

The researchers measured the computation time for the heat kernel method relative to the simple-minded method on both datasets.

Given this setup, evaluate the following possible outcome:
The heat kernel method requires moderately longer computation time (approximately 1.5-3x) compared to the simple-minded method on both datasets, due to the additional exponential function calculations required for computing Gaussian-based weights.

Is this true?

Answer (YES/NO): NO